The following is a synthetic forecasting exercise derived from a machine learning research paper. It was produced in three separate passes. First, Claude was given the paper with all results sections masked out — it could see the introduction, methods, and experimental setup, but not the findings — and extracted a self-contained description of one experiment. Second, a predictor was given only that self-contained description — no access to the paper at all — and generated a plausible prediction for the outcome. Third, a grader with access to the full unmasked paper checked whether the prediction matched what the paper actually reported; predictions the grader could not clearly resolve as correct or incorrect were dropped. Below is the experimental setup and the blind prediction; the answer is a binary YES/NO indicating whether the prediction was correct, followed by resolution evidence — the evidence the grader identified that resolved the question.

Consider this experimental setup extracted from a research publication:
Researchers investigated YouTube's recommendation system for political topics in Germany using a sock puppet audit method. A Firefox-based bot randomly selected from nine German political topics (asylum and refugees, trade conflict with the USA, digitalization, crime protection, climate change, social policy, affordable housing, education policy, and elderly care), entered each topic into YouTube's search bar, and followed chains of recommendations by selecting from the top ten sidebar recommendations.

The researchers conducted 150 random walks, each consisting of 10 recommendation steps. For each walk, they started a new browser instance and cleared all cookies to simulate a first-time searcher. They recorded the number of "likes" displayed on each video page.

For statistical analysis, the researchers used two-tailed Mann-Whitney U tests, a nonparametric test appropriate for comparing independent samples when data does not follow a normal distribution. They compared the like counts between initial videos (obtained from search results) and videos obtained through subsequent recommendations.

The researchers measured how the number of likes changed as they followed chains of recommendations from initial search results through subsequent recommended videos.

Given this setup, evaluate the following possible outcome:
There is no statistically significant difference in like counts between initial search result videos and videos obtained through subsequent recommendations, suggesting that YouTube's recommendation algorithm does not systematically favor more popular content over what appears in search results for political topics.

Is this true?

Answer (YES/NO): NO